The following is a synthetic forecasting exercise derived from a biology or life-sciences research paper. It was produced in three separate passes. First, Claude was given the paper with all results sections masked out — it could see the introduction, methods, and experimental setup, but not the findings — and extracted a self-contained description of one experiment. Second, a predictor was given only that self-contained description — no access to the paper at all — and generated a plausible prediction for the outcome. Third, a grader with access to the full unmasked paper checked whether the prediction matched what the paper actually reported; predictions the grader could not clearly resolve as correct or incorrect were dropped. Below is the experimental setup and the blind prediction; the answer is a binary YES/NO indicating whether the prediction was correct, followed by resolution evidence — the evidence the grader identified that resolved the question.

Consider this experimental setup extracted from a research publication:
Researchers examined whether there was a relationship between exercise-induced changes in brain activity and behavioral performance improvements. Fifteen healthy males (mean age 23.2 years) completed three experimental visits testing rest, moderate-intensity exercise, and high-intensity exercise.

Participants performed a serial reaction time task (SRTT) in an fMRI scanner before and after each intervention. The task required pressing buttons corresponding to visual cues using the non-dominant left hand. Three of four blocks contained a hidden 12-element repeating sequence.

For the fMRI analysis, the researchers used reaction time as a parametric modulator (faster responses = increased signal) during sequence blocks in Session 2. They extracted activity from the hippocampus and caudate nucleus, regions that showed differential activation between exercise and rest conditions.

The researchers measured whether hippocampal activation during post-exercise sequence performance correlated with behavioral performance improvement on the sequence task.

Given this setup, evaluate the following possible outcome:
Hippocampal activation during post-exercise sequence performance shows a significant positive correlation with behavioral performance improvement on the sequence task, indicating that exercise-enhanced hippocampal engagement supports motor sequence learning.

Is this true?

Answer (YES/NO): YES